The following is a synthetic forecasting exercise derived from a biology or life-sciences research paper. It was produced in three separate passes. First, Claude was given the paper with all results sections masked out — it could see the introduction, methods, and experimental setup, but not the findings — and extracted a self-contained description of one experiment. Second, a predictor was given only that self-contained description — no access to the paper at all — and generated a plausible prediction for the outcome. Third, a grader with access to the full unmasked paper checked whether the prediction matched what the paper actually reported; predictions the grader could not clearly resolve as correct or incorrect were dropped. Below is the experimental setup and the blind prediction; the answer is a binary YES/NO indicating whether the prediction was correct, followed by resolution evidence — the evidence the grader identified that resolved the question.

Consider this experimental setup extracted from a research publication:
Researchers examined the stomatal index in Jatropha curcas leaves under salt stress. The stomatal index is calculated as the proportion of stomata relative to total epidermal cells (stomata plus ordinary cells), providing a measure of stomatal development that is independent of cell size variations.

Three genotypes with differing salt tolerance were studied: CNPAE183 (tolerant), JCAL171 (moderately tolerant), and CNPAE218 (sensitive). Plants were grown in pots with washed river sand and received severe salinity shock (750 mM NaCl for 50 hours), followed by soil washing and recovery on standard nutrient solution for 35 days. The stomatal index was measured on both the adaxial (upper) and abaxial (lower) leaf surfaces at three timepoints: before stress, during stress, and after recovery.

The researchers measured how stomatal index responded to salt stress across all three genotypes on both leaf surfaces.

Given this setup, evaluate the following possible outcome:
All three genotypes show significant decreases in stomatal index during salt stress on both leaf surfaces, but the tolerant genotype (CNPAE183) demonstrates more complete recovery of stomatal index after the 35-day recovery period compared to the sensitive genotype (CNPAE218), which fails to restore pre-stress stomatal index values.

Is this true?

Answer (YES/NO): NO